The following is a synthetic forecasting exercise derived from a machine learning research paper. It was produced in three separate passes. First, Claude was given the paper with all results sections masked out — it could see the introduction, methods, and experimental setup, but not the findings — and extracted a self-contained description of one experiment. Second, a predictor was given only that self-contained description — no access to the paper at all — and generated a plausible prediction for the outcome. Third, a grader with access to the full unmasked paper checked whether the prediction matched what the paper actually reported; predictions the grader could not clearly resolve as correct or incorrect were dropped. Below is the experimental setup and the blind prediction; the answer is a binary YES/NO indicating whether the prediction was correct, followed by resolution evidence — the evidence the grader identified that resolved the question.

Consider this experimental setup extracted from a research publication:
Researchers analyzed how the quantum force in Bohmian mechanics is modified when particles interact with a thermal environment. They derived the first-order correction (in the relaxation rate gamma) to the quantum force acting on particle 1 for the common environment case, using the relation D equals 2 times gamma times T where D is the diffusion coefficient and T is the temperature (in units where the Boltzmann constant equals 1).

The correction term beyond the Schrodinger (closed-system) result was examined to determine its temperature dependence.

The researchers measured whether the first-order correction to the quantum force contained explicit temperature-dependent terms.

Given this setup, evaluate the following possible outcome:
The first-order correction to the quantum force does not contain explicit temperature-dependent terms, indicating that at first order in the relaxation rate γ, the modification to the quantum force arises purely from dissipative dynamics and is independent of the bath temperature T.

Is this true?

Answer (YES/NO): NO